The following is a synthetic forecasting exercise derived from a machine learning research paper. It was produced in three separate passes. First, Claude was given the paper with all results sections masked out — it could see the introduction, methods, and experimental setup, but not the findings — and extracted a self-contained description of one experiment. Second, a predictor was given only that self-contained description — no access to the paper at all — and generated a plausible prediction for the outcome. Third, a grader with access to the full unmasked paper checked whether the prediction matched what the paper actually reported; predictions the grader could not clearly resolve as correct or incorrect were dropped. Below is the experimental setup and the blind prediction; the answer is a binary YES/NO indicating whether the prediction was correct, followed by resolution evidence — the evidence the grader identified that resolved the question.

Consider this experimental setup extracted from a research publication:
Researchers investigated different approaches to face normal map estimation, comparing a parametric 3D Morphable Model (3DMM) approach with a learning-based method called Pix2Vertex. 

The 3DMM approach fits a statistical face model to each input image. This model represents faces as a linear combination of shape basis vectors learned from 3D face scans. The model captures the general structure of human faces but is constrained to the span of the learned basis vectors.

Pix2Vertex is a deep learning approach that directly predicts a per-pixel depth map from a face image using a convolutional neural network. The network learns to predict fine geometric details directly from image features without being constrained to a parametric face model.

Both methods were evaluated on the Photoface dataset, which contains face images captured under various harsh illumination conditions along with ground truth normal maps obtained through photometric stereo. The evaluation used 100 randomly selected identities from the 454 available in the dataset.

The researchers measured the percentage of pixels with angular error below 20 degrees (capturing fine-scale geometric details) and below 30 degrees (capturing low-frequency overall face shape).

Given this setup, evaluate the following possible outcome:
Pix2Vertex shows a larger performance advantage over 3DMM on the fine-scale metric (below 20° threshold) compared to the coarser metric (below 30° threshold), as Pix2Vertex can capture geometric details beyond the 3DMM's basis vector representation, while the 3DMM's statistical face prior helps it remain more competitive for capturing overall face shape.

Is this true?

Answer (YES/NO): NO